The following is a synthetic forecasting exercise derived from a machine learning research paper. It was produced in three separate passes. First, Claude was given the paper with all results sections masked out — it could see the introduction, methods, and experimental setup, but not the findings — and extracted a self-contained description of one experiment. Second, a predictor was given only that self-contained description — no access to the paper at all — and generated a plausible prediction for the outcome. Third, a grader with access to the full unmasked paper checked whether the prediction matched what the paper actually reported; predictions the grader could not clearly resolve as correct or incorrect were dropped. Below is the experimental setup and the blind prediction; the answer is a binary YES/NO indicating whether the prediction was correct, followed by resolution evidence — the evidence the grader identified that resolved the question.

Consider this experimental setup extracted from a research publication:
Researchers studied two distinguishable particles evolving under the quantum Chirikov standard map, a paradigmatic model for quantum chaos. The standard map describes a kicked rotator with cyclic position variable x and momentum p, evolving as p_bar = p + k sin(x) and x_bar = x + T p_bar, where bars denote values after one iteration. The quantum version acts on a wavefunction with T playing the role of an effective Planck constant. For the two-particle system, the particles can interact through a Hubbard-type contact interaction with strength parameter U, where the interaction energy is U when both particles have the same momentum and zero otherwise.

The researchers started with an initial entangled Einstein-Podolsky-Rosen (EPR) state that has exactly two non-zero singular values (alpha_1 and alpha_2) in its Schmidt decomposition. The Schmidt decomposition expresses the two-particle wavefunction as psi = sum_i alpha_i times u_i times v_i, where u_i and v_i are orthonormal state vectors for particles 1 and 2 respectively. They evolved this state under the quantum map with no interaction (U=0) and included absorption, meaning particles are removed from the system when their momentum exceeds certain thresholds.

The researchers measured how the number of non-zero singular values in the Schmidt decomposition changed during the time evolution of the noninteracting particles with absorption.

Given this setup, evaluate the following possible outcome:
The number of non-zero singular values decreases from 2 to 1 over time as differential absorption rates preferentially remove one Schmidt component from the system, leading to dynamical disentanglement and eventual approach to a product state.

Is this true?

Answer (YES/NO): NO